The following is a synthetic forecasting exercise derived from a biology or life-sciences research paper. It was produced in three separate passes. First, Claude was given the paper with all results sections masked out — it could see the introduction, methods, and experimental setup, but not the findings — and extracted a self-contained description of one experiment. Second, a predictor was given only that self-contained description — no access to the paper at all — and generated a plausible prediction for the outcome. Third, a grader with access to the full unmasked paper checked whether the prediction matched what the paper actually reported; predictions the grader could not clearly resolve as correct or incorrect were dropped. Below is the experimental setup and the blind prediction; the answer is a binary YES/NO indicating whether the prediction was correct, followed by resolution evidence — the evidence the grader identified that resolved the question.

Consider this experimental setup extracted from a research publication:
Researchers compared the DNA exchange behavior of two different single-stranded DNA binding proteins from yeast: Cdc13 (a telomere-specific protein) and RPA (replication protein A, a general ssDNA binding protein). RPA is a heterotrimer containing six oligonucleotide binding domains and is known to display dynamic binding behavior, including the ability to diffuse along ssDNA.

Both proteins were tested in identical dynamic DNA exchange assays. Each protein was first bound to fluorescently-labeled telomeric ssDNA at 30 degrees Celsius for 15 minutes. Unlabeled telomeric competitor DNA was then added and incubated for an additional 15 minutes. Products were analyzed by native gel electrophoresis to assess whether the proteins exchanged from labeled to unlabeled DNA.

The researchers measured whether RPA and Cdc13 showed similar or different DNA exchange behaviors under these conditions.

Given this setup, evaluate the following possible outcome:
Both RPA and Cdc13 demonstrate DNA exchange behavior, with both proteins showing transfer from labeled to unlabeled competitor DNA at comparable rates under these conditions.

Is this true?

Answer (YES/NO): NO